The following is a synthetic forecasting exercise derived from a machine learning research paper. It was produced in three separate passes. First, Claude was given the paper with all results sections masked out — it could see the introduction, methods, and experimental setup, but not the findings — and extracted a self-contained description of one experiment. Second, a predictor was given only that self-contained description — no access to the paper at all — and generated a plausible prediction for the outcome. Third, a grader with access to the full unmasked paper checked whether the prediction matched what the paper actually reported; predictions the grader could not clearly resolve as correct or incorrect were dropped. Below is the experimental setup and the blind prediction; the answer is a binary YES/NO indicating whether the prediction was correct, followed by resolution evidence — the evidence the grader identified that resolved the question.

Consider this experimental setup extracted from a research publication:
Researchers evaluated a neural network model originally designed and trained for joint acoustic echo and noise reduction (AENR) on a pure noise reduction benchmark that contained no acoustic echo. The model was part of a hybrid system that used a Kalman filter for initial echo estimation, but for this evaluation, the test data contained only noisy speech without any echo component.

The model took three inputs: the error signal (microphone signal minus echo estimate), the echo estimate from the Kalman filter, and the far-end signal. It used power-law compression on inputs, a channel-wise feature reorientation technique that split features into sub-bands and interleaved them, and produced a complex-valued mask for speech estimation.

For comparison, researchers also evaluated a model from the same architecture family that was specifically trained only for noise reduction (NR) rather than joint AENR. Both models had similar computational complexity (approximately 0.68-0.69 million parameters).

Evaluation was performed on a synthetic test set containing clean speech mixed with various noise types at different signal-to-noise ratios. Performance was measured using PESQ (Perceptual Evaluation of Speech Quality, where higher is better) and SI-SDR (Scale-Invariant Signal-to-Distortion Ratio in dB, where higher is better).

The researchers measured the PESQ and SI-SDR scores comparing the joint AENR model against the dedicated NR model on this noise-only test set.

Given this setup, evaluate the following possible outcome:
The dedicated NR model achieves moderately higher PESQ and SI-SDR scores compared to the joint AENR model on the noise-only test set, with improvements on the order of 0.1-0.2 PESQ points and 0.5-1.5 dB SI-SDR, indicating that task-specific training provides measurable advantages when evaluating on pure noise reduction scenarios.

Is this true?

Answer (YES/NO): YES